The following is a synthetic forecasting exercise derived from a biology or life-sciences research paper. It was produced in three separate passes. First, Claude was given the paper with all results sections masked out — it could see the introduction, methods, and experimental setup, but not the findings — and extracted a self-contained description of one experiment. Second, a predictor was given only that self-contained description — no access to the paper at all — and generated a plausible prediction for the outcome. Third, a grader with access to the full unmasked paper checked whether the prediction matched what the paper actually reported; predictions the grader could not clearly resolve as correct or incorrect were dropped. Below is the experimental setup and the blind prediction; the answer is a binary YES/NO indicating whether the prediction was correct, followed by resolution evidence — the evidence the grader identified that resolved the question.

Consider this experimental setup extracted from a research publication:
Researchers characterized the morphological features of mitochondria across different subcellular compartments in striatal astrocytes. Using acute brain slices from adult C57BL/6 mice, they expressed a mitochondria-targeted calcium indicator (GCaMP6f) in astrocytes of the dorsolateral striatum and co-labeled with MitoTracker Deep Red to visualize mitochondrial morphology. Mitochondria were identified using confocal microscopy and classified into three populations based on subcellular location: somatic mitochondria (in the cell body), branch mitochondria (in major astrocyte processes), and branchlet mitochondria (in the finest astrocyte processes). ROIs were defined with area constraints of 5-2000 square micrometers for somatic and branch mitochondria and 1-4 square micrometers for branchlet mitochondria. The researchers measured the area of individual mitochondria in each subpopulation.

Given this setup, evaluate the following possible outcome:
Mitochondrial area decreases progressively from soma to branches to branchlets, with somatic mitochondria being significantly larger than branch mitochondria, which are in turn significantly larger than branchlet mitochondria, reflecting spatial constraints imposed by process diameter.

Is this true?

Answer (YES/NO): YES